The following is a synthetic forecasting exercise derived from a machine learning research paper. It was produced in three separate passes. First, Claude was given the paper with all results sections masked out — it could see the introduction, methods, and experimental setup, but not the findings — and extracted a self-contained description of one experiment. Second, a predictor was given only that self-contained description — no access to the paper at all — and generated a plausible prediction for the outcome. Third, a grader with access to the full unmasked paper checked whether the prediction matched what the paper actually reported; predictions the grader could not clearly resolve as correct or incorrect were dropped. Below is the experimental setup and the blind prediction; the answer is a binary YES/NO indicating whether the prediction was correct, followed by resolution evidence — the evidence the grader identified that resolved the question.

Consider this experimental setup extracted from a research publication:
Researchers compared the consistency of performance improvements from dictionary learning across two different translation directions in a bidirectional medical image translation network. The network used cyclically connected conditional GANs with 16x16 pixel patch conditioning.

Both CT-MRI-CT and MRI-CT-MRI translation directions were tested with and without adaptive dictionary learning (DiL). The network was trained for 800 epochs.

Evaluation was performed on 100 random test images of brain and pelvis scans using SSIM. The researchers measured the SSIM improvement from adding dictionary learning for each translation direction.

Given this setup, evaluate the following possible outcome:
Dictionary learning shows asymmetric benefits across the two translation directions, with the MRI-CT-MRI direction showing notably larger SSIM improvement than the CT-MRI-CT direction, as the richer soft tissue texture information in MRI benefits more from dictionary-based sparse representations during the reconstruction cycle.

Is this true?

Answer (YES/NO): NO